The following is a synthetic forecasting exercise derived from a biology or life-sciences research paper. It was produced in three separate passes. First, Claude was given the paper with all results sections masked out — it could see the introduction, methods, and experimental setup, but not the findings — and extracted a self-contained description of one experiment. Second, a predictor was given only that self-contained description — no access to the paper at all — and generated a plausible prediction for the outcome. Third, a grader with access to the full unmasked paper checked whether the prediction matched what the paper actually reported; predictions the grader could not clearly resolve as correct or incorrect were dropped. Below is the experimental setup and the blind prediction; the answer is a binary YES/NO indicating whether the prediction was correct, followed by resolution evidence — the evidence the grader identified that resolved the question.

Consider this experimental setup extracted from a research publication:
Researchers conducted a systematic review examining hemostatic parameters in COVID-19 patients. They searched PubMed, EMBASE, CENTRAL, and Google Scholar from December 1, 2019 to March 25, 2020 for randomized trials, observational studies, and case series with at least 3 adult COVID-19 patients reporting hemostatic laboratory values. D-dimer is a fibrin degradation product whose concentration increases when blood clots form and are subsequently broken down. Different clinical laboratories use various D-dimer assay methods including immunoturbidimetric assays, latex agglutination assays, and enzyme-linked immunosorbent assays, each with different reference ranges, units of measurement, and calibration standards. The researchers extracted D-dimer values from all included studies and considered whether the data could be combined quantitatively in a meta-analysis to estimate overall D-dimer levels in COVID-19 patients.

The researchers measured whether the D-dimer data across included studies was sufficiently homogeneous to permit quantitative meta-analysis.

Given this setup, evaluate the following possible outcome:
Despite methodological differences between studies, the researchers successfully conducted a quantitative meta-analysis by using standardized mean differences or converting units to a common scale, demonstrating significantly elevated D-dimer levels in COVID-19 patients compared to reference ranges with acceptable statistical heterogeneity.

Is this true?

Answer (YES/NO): NO